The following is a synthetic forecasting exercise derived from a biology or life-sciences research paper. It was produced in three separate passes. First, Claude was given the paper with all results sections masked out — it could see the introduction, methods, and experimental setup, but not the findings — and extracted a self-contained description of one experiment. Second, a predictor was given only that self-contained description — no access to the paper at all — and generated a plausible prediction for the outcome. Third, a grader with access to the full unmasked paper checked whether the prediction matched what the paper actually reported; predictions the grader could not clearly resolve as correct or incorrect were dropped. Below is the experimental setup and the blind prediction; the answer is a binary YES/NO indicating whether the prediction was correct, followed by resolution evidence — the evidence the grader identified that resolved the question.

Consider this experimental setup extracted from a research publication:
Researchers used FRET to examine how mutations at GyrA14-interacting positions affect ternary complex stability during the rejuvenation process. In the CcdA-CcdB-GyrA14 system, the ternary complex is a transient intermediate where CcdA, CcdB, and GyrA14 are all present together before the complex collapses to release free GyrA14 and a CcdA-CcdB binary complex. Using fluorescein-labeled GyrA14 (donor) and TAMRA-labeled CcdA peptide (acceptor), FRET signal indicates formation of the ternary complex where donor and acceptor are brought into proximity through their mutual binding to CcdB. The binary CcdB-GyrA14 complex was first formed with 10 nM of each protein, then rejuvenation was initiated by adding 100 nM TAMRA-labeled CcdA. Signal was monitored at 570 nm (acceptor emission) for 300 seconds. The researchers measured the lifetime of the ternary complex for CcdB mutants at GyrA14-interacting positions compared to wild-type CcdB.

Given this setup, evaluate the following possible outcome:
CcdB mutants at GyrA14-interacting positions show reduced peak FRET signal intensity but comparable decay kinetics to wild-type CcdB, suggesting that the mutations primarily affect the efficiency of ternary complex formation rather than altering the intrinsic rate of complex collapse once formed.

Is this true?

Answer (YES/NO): NO